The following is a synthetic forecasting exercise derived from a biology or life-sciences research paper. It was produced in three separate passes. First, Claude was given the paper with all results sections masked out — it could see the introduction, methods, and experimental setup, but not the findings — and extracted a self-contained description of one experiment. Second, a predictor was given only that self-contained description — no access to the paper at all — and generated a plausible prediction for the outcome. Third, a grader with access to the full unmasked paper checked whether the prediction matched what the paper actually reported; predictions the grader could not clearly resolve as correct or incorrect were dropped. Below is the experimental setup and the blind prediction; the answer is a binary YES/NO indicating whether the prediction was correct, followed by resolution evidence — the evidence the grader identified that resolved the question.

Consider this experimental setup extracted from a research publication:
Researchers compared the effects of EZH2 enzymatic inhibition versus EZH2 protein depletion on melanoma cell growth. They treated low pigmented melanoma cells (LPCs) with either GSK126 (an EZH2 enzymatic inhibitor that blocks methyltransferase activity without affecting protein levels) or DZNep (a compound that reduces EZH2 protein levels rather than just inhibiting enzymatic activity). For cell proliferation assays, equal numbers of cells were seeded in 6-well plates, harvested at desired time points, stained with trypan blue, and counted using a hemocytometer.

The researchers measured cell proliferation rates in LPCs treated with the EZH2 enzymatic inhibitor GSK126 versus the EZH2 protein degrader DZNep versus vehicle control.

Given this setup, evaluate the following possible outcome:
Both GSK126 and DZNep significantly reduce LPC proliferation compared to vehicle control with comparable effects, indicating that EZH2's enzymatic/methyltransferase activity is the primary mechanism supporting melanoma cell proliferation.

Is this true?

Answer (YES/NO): NO